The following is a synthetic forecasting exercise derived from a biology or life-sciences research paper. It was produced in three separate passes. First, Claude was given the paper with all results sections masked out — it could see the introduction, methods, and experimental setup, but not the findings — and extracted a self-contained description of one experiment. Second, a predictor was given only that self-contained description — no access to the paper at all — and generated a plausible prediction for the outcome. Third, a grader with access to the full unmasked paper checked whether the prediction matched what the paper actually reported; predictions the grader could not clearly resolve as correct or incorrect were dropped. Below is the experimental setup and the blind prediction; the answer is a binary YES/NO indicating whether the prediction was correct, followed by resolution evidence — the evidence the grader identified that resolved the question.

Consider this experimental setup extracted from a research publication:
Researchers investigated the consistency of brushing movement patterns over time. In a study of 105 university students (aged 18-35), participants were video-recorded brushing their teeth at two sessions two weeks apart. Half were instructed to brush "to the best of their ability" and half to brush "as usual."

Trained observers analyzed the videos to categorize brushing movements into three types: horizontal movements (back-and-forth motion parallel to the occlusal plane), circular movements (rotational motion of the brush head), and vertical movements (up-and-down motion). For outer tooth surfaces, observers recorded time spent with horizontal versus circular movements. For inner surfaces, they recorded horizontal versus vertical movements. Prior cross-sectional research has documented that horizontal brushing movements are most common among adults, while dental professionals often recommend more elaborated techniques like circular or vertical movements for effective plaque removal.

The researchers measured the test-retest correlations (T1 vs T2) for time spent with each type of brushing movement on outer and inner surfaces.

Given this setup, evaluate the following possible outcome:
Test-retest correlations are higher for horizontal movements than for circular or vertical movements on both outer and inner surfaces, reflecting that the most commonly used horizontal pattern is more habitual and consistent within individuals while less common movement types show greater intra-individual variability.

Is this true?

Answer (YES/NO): NO